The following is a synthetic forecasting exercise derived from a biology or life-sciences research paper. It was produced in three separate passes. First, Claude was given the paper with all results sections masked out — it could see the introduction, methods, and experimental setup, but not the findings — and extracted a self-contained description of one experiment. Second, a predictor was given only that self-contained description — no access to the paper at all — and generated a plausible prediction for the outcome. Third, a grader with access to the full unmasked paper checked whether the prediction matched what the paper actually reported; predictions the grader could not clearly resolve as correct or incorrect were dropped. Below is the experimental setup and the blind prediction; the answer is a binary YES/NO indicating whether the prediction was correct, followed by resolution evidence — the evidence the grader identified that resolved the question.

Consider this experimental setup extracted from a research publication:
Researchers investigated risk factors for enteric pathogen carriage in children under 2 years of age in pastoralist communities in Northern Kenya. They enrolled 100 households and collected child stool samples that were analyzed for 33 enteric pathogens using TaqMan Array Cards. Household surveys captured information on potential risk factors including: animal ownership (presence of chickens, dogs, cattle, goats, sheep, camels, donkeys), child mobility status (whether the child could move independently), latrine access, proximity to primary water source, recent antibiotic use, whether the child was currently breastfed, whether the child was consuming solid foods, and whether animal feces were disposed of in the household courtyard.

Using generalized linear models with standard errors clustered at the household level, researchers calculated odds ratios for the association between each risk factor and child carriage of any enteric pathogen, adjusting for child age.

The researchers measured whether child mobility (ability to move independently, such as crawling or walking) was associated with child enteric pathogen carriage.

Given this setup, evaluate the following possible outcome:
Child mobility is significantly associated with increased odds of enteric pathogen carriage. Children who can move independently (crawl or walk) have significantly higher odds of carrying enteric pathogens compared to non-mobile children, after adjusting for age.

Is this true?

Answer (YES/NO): YES